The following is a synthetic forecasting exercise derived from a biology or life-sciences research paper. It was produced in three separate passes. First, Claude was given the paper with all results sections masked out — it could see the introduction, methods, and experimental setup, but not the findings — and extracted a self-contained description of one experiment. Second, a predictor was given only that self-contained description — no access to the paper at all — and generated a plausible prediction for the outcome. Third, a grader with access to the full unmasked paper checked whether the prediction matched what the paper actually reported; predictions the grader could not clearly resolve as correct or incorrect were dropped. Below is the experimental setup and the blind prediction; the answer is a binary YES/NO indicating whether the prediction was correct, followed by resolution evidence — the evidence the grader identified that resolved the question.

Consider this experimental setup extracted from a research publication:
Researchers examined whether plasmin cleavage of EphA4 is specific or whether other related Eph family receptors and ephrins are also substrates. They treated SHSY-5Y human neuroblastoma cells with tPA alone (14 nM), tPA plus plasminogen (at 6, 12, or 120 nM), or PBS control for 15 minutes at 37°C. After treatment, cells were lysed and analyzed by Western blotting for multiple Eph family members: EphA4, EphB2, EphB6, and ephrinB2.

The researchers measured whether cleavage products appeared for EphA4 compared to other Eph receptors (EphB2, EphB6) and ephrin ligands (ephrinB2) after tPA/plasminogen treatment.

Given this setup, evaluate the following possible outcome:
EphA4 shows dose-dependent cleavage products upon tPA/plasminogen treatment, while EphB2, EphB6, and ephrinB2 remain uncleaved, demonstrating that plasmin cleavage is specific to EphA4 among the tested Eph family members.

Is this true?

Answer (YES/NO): YES